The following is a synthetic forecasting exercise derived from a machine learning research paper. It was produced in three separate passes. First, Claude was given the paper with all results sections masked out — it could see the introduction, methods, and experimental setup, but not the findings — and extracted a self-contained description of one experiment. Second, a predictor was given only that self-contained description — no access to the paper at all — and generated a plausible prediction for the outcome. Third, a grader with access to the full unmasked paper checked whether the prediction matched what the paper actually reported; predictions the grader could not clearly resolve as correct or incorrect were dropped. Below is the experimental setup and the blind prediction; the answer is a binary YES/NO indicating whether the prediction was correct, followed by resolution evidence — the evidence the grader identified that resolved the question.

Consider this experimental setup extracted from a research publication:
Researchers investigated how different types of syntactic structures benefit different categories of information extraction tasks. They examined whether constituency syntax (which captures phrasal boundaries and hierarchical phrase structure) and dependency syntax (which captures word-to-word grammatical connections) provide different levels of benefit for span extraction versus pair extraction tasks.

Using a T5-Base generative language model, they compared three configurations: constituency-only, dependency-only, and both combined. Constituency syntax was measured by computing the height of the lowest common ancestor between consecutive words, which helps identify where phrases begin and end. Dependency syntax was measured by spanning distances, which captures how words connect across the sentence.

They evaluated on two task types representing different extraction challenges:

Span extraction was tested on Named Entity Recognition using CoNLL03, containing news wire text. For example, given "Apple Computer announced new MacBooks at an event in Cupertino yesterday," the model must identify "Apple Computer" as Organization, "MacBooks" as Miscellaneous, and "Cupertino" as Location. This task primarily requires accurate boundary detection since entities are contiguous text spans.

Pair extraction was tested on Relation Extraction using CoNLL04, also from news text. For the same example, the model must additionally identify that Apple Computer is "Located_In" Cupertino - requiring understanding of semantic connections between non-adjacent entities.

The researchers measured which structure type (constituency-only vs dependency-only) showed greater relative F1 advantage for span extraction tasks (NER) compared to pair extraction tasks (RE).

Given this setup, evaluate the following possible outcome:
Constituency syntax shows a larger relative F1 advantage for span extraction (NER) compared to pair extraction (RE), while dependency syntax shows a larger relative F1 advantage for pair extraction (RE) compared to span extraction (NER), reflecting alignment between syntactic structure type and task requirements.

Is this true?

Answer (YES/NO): YES